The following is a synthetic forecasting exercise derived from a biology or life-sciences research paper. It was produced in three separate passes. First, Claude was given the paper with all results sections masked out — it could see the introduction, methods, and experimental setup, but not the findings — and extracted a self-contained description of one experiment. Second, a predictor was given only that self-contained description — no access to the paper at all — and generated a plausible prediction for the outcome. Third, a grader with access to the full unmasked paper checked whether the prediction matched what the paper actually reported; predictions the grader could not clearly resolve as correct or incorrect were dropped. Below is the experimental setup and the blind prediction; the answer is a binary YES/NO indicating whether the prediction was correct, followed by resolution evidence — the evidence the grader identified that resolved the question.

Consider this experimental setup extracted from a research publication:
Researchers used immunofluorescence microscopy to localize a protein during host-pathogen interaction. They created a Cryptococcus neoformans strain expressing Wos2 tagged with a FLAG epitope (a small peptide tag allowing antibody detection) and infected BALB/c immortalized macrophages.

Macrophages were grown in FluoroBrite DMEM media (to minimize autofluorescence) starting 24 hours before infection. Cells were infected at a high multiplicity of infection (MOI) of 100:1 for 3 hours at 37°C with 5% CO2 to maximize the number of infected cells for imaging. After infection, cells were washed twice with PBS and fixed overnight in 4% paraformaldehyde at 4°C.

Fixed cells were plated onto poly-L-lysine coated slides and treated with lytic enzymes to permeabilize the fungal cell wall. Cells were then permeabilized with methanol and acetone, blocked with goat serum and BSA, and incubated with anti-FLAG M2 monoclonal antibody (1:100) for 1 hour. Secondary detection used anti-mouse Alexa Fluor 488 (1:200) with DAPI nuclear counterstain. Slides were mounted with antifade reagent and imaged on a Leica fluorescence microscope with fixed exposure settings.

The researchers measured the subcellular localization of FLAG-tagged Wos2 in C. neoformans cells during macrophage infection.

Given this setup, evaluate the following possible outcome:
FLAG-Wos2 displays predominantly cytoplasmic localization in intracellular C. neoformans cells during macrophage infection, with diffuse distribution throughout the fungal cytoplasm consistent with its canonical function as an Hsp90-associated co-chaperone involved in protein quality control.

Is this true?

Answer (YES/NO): YES